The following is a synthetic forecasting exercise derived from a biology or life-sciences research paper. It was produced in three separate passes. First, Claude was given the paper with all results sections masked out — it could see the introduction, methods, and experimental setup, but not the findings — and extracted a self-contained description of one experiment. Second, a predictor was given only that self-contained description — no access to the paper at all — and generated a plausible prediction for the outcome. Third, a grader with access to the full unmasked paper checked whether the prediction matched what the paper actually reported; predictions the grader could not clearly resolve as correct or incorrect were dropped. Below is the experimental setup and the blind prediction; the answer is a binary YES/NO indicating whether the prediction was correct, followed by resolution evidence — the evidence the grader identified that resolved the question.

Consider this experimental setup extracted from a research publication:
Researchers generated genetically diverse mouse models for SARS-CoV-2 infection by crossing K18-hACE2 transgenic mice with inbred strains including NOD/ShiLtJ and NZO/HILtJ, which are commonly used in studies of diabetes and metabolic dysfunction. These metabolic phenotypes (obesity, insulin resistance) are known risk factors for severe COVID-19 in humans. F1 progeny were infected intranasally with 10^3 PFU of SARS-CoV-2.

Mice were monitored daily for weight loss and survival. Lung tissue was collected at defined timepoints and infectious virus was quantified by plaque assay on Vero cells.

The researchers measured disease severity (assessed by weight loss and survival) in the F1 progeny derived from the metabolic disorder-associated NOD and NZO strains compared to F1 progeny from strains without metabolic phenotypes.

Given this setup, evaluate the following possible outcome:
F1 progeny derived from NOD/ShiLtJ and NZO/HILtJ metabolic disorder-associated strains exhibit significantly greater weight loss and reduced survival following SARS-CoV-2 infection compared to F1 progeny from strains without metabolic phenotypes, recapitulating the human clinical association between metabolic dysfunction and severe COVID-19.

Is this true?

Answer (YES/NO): NO